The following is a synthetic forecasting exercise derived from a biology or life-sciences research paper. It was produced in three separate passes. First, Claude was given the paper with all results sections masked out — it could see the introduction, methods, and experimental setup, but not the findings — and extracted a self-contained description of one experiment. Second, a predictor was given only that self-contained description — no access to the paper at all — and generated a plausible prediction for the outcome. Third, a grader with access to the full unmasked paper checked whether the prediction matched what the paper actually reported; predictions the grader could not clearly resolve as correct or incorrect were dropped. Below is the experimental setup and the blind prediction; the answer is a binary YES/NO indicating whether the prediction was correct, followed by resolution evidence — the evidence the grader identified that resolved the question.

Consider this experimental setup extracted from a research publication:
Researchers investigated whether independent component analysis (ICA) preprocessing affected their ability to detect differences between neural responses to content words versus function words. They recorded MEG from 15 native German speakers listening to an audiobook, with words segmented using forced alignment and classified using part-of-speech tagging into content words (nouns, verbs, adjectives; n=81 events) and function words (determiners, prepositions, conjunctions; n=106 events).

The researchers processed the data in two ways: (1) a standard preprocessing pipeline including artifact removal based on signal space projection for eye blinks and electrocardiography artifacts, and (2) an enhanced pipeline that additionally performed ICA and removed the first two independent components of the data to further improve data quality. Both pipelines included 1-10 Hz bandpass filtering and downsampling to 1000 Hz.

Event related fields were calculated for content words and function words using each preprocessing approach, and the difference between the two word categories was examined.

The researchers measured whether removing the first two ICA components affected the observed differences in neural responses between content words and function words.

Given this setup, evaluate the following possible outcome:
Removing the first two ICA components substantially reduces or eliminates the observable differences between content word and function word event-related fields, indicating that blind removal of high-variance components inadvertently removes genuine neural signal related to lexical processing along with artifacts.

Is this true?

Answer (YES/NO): NO